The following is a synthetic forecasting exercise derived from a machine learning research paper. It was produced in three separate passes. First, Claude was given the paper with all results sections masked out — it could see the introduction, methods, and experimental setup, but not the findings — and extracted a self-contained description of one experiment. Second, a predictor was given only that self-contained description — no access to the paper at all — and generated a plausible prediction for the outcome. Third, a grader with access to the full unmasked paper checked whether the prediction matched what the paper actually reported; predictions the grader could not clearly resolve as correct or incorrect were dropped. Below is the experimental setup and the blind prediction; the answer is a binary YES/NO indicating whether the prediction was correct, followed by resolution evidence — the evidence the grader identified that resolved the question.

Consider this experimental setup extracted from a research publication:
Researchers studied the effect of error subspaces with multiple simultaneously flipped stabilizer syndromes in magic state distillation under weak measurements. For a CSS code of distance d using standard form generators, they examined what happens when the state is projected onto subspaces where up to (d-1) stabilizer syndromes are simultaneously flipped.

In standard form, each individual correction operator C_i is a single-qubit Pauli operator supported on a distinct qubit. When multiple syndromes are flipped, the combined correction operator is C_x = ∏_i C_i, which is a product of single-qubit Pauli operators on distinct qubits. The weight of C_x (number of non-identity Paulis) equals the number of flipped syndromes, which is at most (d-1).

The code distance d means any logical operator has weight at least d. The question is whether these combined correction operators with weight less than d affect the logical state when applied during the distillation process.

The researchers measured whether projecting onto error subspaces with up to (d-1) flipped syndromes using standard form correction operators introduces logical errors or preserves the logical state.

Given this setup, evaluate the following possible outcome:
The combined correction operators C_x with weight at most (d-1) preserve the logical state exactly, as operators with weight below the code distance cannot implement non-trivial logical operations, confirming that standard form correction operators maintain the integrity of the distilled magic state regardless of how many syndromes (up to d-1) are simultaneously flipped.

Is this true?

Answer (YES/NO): YES